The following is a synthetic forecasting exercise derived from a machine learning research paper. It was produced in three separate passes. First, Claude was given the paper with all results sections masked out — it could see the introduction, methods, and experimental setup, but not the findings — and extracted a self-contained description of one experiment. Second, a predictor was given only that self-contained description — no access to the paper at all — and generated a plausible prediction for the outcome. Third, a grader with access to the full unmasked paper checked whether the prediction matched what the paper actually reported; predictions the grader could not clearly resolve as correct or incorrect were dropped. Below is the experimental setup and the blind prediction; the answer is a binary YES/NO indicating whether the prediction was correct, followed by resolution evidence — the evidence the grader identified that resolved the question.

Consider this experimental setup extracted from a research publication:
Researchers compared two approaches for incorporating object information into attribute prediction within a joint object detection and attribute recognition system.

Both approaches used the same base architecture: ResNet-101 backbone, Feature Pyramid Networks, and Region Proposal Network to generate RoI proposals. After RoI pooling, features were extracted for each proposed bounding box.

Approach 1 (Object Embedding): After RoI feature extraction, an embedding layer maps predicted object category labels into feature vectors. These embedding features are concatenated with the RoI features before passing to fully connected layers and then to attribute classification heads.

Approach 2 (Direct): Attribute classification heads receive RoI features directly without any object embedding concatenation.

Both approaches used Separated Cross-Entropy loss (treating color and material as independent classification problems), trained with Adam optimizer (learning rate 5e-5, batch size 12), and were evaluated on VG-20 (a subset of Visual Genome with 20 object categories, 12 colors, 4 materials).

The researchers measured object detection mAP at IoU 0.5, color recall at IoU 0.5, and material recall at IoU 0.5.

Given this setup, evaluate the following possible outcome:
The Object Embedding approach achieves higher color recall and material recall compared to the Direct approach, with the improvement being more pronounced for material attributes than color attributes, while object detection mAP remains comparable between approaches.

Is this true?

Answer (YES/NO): NO